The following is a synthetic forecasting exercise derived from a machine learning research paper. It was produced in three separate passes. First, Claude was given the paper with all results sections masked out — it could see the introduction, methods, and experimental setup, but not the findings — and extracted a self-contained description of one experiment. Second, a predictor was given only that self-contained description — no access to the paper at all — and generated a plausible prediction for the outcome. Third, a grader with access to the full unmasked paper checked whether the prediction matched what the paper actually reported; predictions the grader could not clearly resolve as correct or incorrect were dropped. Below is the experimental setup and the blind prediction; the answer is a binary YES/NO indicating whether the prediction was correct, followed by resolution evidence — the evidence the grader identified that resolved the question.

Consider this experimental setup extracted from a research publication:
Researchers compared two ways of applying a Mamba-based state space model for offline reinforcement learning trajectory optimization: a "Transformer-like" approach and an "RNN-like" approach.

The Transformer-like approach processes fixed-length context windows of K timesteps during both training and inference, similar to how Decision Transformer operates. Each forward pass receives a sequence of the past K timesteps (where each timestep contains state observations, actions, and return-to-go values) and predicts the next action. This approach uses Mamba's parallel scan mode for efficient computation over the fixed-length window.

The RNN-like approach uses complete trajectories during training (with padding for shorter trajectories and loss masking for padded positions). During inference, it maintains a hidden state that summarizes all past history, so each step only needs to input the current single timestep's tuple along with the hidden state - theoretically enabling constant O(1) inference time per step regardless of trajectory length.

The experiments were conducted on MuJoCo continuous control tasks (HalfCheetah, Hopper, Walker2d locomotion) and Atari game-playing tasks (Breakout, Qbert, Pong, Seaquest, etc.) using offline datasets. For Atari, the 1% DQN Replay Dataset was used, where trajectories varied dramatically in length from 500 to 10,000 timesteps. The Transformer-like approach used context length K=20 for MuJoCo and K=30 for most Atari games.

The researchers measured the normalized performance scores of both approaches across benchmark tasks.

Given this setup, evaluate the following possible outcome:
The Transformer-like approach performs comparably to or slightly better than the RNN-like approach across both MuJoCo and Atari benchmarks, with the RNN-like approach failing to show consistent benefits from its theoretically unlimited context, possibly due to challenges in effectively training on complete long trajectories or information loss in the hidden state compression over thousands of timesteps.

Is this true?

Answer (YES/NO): NO